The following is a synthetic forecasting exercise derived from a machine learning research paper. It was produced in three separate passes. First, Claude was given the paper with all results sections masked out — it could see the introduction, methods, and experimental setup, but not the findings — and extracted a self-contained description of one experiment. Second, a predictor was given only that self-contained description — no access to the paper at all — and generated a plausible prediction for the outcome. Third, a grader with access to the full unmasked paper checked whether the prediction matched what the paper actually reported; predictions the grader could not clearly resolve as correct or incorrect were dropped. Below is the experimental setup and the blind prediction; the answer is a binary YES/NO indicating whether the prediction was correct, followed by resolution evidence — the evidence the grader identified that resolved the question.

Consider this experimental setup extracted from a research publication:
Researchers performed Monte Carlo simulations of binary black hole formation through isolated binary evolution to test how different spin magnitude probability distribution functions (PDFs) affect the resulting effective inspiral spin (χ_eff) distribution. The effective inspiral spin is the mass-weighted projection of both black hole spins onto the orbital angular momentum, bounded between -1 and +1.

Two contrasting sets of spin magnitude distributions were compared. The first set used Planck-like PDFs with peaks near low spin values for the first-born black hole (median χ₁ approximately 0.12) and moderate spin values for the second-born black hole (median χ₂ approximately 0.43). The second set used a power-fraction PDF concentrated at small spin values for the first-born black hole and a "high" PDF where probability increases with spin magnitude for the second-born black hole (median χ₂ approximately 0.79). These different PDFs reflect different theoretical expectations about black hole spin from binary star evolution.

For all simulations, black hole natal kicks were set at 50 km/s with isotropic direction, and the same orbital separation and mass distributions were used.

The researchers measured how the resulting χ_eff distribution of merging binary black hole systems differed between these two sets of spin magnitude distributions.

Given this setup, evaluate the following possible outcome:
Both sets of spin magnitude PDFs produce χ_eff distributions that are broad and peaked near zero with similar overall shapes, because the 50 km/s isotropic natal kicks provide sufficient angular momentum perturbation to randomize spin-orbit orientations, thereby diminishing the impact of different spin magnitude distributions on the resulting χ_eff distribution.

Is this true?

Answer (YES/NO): NO